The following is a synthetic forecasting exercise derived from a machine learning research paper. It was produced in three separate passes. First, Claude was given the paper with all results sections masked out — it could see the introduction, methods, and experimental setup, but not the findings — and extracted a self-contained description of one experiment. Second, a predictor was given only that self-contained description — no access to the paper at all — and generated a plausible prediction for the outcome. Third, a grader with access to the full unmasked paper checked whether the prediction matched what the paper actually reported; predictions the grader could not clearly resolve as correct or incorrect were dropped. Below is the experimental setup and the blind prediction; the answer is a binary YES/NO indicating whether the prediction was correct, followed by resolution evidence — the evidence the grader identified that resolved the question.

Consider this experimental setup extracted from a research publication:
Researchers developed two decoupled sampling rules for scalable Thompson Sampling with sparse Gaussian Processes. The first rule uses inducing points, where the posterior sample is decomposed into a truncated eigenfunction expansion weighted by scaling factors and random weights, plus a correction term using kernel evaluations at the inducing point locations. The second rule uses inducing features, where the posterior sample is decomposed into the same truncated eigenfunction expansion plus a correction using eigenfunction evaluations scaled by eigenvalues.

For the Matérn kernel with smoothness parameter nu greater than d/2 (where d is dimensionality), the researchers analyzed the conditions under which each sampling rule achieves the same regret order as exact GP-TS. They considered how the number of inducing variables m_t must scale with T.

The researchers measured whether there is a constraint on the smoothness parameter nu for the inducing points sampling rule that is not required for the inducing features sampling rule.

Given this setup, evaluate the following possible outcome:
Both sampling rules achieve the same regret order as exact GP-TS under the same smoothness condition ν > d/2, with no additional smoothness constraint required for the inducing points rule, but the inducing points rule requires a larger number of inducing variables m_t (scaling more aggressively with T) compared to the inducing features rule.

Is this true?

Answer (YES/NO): NO